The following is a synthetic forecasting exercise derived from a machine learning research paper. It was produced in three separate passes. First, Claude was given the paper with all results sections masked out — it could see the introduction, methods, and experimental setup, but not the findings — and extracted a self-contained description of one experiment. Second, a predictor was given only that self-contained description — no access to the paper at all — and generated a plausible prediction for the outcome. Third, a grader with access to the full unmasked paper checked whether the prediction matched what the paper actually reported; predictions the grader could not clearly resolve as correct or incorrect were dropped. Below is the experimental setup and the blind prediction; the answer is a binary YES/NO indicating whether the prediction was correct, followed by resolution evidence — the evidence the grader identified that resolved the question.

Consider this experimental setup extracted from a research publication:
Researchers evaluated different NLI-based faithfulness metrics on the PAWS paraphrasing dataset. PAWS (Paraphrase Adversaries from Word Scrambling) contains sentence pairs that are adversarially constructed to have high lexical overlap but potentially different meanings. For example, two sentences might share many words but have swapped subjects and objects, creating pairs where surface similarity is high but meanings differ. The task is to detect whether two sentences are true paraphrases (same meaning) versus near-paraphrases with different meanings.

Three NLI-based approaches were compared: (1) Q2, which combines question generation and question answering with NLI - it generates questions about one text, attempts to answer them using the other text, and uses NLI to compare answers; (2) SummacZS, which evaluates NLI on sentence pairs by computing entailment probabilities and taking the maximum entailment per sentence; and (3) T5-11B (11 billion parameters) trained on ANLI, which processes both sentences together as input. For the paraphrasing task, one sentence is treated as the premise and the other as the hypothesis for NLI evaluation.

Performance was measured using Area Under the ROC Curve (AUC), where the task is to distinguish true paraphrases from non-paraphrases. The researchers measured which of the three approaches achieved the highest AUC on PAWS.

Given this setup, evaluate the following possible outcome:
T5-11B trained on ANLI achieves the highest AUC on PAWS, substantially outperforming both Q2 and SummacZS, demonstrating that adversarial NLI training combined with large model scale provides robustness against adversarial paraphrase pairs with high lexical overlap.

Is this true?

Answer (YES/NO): NO